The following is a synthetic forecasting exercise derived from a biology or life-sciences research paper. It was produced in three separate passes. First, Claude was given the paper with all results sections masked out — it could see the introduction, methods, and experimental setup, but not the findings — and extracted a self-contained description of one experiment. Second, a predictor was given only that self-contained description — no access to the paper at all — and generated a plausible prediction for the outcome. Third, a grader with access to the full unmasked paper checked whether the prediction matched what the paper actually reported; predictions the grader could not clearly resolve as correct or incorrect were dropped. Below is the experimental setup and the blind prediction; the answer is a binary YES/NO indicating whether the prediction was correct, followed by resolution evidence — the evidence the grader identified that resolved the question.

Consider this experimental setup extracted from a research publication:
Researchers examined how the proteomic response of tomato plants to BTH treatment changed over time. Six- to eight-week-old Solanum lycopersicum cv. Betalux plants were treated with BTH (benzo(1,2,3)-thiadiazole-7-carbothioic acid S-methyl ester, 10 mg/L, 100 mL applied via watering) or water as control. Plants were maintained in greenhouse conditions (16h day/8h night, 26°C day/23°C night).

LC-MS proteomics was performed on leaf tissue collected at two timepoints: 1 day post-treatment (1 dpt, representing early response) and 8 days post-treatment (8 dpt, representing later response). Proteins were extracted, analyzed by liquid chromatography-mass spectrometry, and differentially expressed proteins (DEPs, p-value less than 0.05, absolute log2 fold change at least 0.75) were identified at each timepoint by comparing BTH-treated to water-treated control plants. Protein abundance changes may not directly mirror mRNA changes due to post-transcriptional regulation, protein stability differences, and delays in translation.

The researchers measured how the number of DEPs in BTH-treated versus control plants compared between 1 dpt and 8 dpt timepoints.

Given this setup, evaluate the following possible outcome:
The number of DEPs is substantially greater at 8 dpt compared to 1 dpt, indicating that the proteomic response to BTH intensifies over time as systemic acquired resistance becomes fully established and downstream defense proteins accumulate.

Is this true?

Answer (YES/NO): NO